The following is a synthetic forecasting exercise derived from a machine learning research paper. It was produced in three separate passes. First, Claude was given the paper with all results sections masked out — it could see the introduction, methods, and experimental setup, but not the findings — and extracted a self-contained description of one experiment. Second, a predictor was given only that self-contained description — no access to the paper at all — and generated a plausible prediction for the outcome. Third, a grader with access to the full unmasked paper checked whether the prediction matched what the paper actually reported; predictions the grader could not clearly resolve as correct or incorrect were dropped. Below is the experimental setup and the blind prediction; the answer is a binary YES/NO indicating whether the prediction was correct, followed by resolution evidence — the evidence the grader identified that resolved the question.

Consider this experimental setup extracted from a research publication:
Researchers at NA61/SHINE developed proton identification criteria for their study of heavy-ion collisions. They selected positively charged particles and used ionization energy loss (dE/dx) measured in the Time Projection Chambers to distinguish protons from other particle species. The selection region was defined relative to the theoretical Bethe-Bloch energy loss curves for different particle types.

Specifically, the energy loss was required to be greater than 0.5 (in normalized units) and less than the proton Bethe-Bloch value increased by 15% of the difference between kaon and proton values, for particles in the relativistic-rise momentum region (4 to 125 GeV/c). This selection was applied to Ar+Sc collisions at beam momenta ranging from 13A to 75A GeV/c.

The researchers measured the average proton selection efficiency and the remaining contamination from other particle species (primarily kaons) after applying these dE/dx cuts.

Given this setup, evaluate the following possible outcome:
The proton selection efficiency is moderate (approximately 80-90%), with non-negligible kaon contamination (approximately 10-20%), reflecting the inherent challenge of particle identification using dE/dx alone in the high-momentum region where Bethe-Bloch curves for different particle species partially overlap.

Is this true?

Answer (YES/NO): NO